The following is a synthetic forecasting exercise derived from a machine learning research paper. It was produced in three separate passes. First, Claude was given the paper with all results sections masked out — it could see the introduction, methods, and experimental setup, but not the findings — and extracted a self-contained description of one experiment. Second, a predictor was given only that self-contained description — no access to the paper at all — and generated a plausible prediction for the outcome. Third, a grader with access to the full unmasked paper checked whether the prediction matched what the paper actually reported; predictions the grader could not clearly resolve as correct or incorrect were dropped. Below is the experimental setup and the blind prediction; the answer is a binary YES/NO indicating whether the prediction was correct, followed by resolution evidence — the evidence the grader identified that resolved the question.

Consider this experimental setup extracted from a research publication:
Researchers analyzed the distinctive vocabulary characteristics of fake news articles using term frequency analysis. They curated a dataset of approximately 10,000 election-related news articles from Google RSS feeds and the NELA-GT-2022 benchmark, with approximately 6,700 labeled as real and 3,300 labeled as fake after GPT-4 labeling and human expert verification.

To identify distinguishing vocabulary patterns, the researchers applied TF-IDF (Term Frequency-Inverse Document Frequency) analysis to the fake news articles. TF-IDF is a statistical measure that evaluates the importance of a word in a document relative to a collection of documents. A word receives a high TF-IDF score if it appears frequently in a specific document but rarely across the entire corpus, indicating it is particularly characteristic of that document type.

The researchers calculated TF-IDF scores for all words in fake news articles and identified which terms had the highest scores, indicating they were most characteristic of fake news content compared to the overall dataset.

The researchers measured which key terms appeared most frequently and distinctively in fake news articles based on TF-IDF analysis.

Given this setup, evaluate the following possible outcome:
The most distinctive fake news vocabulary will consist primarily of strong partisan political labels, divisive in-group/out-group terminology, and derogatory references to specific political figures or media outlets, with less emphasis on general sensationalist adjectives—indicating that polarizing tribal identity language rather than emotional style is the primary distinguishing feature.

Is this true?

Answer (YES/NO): NO